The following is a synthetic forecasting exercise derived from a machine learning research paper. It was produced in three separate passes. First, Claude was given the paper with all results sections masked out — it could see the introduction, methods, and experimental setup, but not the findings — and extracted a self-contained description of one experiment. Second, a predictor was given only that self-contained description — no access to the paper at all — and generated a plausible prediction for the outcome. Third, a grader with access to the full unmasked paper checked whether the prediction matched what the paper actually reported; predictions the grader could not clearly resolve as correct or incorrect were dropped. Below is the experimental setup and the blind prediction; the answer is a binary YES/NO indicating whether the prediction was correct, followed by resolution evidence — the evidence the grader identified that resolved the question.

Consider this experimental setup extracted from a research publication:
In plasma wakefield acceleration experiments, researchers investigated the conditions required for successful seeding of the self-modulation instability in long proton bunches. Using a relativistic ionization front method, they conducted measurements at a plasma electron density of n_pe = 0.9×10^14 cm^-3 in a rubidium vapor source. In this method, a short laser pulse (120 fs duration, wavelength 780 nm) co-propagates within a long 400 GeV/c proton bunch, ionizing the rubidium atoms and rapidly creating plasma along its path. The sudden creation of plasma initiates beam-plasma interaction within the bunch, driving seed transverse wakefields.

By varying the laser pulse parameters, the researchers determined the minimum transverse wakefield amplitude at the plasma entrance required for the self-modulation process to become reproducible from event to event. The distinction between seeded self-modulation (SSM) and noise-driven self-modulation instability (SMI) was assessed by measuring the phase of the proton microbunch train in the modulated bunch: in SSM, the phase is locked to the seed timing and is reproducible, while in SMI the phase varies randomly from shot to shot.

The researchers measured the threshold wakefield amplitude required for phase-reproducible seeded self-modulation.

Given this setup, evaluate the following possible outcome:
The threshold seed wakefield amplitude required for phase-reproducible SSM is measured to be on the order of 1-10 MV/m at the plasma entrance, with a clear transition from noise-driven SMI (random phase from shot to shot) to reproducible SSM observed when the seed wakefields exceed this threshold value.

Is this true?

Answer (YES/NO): YES